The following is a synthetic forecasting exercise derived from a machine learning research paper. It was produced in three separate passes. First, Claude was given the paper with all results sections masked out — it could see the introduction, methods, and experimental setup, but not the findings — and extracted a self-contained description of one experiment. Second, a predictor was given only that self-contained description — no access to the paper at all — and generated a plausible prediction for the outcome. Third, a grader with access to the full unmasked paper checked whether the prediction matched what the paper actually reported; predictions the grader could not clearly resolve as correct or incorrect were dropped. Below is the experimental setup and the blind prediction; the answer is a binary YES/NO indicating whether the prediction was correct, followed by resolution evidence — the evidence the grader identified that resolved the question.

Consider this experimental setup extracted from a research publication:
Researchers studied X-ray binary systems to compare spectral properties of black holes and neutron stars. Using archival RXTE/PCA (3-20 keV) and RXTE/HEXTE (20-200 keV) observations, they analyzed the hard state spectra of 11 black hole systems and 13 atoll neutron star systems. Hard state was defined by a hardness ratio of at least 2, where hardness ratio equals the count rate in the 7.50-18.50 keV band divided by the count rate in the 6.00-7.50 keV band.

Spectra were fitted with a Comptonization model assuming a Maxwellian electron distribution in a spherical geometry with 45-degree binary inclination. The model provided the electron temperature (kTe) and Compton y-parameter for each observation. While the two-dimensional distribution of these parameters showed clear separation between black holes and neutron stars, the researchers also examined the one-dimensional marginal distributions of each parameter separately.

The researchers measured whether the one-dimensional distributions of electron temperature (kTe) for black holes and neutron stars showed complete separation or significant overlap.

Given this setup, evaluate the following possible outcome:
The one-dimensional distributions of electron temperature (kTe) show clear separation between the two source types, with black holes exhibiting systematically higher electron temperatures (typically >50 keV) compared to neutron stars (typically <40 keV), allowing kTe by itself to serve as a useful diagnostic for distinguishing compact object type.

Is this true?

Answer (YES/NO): NO